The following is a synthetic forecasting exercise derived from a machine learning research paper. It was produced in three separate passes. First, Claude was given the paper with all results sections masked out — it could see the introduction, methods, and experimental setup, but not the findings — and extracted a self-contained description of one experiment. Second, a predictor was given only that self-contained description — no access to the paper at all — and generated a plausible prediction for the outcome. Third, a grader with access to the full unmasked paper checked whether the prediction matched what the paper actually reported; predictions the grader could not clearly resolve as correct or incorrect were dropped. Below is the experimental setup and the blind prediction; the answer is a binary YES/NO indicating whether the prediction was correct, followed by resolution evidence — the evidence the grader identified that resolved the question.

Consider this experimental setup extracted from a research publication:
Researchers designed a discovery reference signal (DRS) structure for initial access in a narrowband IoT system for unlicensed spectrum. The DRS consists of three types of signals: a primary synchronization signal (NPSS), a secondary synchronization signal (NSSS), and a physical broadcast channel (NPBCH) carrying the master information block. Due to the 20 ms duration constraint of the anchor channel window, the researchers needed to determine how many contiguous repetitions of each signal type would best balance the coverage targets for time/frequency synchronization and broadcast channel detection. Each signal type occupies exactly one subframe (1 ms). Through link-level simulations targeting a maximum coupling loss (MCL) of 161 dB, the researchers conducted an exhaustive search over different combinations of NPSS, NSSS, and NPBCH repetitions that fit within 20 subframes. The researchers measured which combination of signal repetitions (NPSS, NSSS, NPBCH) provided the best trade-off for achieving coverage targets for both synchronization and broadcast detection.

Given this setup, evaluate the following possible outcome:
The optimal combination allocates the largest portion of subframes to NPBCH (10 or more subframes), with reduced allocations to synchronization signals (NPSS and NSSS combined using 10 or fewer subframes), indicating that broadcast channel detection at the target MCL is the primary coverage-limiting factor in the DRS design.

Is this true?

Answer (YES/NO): NO